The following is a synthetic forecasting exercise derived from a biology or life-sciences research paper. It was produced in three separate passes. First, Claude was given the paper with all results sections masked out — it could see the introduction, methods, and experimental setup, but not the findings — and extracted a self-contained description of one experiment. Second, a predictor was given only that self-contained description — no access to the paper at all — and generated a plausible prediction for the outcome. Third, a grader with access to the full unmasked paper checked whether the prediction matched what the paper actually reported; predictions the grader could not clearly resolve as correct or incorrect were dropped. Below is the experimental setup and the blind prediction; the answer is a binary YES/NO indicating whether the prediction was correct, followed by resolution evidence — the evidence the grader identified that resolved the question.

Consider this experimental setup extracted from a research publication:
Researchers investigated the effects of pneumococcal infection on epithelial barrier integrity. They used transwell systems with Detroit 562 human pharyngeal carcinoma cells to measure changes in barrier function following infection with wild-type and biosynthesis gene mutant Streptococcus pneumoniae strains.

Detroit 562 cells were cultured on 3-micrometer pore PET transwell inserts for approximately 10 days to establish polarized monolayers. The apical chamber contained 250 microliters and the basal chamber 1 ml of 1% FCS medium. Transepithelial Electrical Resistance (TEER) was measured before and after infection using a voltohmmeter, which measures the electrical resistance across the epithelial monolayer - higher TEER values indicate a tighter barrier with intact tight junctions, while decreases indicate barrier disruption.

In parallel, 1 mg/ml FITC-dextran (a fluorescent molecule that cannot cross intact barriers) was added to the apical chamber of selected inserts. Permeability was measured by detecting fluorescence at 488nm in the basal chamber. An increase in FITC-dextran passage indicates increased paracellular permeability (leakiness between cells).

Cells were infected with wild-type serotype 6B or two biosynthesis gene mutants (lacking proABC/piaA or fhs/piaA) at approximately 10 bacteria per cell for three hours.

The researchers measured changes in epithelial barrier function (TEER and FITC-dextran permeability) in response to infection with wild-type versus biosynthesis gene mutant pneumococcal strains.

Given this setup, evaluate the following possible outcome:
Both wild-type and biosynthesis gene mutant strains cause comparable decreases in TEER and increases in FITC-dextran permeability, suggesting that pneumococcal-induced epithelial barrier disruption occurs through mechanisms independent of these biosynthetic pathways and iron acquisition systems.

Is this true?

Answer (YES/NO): NO